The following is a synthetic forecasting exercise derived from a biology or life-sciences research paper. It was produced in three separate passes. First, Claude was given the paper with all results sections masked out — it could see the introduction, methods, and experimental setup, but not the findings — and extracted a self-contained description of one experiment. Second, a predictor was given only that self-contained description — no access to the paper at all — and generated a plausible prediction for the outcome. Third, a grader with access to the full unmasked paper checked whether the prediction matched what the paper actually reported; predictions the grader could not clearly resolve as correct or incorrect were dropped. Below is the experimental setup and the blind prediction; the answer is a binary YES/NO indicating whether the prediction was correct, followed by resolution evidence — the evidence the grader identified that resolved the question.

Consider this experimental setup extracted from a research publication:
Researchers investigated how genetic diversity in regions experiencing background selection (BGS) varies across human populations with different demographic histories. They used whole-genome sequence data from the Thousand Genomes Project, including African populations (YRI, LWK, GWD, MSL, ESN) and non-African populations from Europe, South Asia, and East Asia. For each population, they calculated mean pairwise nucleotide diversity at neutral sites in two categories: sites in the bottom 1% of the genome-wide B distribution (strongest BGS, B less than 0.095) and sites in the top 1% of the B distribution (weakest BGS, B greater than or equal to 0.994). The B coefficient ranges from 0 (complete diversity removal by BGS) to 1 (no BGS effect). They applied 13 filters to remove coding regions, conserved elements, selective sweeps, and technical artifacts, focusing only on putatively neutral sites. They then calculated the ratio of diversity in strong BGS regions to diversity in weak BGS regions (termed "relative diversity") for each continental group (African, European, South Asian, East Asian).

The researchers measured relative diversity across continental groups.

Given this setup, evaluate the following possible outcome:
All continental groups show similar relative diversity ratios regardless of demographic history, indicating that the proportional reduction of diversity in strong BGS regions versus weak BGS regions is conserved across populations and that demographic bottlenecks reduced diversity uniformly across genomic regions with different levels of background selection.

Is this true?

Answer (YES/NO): NO